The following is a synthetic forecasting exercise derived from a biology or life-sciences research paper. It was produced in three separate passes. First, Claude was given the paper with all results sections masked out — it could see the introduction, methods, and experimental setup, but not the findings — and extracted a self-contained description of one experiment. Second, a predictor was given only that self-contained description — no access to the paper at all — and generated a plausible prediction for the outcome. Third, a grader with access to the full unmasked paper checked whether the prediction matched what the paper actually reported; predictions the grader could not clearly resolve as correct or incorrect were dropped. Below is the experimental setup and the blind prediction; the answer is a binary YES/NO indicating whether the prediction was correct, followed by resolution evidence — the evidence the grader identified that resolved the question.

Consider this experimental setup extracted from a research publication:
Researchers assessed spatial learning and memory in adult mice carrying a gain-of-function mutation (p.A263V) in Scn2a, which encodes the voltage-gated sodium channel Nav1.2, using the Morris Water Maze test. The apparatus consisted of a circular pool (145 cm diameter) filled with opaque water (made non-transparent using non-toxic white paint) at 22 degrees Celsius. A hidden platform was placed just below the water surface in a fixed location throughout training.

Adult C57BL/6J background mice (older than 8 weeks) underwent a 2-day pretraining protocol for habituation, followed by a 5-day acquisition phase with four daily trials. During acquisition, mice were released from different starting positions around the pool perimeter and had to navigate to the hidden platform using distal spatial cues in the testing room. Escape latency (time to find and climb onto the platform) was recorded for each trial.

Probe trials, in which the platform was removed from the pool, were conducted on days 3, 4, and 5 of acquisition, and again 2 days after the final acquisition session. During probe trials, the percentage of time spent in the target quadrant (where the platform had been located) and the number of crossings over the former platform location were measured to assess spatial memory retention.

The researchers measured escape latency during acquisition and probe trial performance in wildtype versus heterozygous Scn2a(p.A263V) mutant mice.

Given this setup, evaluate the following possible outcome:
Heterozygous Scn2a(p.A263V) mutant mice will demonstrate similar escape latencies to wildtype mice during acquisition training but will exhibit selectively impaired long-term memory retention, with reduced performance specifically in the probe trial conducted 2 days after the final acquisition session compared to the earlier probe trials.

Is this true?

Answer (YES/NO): NO